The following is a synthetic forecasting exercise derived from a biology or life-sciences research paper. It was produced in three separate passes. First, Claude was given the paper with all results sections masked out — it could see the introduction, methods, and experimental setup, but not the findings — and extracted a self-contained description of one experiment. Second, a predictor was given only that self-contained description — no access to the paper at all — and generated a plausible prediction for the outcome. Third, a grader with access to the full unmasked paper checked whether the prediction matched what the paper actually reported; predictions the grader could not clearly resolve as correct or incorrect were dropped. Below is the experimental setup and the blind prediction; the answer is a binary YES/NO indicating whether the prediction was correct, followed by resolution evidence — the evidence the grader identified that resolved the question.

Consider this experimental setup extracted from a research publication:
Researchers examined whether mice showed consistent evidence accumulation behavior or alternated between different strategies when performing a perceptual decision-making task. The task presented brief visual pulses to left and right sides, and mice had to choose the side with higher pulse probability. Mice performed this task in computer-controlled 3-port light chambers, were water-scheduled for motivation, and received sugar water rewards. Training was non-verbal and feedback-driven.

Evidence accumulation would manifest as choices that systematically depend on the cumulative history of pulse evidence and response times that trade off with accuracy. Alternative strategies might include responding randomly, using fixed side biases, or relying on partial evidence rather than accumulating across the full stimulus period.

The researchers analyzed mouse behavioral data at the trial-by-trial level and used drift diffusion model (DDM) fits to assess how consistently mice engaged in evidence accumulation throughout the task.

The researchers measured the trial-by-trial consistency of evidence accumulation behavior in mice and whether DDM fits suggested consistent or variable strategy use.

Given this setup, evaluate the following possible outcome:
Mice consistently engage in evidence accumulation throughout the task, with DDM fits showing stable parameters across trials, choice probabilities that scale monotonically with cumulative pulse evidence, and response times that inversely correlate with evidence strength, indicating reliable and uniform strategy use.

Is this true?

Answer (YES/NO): NO